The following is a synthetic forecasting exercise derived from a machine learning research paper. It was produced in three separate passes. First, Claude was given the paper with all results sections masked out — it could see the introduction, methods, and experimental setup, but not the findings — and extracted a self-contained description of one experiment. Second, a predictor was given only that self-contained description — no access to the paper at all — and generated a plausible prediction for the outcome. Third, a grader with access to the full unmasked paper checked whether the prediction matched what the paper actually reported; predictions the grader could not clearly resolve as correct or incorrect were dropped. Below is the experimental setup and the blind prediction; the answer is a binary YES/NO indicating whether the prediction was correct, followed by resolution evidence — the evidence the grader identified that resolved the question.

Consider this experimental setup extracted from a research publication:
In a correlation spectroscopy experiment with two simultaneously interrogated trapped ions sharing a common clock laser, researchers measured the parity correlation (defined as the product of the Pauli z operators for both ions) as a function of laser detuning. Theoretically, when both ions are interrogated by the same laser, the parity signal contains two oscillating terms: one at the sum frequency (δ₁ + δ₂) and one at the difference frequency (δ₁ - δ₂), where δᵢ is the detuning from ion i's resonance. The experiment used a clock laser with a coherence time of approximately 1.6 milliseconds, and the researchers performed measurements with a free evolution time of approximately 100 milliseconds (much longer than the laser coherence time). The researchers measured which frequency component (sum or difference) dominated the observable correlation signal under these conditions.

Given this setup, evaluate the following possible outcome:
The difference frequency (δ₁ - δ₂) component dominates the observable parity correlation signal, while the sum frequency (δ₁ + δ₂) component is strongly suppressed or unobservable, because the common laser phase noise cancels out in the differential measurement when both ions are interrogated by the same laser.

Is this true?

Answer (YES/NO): YES